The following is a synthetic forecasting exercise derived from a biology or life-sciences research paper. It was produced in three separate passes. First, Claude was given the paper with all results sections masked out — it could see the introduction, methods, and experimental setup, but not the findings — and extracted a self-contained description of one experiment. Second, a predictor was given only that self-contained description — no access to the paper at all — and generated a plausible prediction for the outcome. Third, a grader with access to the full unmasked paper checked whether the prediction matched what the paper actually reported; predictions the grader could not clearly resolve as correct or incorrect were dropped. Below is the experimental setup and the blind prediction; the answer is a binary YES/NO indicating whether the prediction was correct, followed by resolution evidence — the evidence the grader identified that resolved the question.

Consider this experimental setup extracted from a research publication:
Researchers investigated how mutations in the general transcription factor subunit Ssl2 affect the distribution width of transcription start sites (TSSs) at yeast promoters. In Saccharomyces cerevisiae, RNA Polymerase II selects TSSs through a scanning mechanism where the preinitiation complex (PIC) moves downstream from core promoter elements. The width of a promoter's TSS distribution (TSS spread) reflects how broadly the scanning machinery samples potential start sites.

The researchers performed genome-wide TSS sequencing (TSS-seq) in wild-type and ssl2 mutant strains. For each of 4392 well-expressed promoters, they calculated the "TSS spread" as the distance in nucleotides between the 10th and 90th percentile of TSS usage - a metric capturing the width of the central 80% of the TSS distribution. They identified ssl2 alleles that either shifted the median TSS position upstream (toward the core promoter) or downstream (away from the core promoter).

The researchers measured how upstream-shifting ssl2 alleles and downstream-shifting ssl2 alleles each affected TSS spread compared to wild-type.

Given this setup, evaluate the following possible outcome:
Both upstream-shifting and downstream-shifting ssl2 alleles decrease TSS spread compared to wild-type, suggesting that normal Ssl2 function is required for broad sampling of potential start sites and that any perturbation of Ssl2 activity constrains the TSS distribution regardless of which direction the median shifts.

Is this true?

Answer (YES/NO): NO